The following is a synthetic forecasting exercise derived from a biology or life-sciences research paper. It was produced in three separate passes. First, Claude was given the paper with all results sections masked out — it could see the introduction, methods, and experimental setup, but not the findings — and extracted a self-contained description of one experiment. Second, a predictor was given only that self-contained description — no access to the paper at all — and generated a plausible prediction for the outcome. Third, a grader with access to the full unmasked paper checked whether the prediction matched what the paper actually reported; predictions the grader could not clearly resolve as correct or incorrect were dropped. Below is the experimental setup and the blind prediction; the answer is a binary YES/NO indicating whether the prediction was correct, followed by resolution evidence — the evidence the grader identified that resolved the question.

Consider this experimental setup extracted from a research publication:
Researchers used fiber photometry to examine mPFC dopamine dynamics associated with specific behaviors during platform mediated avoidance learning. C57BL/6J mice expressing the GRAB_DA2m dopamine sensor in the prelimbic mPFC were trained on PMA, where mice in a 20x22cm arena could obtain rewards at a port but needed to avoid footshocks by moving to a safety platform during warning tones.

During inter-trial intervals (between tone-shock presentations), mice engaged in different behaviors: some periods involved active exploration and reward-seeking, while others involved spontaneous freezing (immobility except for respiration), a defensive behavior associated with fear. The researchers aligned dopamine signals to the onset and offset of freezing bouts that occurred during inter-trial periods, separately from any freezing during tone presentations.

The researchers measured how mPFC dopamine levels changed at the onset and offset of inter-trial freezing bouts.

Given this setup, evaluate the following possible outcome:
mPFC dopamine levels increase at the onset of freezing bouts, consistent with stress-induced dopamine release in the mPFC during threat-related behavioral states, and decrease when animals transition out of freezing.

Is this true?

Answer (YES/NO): NO